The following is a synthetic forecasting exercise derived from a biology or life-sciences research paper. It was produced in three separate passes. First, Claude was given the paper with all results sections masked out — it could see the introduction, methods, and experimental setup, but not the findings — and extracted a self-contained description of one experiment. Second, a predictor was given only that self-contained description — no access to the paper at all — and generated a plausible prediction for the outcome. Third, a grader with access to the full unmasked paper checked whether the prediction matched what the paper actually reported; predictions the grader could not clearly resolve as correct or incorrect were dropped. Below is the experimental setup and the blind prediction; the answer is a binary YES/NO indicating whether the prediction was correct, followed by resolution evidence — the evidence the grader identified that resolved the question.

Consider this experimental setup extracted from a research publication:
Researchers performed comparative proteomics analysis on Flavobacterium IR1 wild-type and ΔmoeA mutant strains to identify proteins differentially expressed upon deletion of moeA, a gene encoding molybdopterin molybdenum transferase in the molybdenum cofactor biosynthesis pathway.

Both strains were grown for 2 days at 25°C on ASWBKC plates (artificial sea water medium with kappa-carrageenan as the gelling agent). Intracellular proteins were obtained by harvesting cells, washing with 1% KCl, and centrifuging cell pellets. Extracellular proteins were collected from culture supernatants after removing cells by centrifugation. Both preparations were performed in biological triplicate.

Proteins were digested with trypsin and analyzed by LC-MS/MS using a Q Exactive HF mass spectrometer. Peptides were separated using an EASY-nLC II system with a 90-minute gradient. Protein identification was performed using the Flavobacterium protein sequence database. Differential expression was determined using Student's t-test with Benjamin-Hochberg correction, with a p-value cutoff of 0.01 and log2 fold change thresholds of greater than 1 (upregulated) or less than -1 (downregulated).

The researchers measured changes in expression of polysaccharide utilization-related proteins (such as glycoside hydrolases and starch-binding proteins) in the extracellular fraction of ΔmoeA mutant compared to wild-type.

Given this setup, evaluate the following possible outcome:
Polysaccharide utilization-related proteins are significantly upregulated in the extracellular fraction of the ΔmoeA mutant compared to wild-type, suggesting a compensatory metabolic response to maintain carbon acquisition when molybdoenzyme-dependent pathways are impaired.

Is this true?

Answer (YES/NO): YES